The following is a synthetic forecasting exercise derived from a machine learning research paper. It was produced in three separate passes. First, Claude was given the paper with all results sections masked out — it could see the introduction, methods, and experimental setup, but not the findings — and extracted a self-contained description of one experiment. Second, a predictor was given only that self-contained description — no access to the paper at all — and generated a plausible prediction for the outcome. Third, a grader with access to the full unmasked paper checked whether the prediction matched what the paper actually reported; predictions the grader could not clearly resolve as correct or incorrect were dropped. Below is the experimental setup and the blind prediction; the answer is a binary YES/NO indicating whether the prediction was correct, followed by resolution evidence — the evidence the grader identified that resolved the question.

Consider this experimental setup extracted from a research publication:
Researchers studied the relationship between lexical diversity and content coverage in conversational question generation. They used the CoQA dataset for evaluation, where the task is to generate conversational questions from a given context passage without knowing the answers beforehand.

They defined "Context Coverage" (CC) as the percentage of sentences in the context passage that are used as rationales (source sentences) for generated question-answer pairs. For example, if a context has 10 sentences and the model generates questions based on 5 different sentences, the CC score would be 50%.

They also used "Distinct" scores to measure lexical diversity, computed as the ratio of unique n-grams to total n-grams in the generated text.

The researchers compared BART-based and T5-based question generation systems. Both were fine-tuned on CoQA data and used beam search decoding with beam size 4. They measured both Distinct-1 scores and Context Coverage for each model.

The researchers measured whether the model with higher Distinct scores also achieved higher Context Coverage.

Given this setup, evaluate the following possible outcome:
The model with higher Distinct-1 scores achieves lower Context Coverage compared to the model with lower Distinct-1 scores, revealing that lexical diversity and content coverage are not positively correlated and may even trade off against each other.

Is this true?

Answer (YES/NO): YES